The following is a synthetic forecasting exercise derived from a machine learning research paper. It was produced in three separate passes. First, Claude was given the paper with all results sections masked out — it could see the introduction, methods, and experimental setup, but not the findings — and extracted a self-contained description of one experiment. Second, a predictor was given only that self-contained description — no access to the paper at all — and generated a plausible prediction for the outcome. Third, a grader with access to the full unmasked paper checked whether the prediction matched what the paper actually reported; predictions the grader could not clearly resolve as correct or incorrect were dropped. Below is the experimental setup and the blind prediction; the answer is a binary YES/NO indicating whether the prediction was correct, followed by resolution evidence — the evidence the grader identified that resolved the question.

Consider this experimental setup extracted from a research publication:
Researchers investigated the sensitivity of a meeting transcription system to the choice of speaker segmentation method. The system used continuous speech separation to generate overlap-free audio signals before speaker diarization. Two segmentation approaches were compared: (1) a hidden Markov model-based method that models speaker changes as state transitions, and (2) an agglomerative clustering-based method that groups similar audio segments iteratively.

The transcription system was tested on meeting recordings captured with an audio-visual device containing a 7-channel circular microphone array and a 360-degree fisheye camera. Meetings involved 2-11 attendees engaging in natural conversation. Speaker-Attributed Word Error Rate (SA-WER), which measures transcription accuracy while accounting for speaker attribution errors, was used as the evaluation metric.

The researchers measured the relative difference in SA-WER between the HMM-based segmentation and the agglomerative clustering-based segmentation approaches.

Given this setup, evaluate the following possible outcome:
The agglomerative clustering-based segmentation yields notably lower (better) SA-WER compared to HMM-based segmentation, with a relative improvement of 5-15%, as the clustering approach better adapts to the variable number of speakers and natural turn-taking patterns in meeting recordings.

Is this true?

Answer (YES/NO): NO